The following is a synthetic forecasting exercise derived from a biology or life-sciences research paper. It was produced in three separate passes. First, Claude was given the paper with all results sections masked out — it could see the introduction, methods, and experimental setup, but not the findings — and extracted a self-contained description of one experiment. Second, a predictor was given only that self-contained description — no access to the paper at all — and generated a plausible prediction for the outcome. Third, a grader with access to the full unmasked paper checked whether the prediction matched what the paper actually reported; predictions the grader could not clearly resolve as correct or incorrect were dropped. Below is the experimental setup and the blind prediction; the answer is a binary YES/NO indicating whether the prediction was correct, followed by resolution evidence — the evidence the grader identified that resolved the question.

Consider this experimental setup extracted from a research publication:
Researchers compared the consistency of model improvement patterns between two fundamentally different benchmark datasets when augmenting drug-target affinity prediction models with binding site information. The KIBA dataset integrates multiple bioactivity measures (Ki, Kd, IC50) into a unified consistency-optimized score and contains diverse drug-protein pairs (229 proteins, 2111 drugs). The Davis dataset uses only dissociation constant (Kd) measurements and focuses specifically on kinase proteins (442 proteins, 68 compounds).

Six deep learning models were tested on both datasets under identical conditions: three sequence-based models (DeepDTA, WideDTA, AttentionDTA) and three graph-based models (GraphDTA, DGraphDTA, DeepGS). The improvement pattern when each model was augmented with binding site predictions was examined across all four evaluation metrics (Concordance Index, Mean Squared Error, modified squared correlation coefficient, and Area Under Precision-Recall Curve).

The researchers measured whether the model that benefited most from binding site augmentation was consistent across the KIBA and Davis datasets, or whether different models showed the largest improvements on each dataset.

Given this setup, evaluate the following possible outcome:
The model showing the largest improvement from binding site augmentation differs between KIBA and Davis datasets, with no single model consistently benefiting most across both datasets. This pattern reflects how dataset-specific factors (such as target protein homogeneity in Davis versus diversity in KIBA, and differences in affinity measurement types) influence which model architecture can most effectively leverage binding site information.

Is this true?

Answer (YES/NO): NO